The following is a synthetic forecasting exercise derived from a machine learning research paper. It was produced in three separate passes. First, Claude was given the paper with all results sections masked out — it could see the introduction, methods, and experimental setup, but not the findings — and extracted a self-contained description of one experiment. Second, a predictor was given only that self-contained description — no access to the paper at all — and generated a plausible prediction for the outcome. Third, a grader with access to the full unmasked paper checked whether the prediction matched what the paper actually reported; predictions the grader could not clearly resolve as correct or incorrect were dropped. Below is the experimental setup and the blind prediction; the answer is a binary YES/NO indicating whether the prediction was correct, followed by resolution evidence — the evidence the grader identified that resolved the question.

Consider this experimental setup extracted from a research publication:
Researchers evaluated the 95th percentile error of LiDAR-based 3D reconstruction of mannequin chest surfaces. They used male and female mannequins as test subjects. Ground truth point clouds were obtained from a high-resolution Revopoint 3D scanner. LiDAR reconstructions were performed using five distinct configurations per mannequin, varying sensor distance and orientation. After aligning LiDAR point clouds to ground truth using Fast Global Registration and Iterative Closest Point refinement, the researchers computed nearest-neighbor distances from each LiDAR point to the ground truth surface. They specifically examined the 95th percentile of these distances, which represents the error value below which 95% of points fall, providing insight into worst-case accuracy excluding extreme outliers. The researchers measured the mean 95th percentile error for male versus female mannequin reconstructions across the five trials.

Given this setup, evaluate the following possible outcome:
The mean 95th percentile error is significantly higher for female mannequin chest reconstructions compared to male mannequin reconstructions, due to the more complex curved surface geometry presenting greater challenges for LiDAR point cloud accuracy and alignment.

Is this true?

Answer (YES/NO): NO